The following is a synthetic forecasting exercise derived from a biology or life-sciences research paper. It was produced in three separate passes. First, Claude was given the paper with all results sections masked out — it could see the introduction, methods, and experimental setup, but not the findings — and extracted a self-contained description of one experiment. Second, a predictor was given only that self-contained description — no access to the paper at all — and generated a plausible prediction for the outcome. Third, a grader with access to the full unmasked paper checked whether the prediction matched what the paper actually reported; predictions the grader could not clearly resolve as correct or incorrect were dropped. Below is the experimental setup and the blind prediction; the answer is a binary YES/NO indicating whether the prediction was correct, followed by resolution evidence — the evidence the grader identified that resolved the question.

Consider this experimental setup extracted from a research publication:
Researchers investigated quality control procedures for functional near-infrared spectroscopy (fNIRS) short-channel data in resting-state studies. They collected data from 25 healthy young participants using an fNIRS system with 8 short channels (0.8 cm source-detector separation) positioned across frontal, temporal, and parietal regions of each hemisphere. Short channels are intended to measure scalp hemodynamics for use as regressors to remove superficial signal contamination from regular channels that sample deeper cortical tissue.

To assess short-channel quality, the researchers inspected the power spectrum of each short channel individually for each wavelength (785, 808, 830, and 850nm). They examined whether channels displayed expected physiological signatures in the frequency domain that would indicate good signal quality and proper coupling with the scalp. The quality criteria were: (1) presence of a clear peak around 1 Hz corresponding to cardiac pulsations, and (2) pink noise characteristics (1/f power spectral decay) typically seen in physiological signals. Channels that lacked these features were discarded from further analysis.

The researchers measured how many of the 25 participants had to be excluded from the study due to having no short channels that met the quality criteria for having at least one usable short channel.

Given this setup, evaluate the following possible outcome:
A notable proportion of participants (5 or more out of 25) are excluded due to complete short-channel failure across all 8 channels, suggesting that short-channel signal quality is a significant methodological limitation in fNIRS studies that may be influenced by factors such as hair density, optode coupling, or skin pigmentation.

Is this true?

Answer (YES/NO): NO